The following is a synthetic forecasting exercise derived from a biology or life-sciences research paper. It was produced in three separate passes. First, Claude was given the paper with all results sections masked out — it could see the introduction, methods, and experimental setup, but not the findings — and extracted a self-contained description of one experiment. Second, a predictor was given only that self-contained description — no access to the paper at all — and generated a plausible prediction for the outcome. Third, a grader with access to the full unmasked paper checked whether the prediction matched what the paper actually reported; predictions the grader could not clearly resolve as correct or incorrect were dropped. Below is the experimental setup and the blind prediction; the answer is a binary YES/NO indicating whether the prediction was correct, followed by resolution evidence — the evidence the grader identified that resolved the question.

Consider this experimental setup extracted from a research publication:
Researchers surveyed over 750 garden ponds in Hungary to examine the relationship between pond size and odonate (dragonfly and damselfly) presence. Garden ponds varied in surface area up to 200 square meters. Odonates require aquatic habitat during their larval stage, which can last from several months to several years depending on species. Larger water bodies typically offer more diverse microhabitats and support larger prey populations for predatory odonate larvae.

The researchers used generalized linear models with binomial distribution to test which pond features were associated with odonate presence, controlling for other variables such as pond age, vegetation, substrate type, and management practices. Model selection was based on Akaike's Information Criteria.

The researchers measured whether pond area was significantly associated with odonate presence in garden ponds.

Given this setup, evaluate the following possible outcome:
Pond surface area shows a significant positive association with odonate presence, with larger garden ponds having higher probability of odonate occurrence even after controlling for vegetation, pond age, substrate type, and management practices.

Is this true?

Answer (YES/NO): NO